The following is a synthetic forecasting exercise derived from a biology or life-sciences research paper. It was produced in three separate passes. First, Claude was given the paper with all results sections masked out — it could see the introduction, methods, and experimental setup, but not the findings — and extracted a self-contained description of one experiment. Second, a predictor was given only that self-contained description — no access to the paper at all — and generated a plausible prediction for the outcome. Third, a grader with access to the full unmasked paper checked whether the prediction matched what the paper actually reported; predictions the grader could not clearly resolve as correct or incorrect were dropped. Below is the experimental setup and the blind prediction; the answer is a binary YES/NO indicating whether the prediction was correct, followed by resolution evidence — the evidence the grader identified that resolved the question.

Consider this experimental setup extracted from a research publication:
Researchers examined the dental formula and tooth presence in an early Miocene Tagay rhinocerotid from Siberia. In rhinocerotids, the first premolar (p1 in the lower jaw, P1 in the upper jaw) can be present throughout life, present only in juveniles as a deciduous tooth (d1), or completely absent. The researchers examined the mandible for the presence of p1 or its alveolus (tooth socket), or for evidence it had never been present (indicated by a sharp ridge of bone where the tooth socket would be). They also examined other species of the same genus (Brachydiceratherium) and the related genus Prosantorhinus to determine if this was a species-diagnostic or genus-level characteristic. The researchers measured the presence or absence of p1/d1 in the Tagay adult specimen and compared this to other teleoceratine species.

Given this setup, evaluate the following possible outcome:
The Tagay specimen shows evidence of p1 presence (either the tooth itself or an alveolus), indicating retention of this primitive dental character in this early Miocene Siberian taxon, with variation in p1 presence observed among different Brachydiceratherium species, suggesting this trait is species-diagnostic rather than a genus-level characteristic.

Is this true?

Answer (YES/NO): NO